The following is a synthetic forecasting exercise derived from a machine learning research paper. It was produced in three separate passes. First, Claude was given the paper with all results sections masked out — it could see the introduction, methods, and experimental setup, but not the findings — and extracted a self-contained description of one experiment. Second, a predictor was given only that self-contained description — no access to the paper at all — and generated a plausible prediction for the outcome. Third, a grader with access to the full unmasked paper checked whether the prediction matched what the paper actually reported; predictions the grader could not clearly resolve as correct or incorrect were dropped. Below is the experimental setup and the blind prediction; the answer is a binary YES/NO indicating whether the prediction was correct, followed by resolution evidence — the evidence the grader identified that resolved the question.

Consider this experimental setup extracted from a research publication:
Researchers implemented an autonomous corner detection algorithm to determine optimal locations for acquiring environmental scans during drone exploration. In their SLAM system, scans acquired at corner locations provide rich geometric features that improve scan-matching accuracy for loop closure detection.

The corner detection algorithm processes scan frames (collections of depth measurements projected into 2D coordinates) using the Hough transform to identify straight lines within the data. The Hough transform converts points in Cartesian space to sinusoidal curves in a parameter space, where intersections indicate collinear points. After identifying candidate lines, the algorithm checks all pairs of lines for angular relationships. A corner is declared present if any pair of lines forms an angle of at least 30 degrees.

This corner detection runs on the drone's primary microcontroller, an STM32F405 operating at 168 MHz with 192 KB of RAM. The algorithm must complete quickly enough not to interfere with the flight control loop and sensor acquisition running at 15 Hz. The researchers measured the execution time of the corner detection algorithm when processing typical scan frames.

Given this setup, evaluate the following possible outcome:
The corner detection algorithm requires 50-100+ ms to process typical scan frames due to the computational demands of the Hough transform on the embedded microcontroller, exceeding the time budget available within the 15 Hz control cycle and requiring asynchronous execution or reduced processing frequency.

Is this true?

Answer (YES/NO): NO